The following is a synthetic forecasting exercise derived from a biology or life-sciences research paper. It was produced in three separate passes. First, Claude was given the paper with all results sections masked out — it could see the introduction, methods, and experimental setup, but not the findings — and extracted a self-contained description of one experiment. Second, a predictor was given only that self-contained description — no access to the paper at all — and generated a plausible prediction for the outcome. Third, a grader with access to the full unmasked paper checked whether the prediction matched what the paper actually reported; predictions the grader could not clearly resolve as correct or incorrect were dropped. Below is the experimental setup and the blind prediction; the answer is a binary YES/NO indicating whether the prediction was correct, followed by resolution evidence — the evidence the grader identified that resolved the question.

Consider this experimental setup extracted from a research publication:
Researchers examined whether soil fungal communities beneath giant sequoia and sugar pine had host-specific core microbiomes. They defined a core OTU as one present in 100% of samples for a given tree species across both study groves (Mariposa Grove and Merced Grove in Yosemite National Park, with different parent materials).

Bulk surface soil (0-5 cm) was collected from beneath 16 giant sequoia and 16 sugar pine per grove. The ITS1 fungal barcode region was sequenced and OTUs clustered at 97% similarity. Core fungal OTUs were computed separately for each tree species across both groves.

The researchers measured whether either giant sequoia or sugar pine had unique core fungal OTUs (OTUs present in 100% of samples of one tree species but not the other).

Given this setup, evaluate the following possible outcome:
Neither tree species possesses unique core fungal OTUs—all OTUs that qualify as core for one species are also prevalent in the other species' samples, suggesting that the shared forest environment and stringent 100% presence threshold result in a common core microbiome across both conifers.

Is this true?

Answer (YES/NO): NO